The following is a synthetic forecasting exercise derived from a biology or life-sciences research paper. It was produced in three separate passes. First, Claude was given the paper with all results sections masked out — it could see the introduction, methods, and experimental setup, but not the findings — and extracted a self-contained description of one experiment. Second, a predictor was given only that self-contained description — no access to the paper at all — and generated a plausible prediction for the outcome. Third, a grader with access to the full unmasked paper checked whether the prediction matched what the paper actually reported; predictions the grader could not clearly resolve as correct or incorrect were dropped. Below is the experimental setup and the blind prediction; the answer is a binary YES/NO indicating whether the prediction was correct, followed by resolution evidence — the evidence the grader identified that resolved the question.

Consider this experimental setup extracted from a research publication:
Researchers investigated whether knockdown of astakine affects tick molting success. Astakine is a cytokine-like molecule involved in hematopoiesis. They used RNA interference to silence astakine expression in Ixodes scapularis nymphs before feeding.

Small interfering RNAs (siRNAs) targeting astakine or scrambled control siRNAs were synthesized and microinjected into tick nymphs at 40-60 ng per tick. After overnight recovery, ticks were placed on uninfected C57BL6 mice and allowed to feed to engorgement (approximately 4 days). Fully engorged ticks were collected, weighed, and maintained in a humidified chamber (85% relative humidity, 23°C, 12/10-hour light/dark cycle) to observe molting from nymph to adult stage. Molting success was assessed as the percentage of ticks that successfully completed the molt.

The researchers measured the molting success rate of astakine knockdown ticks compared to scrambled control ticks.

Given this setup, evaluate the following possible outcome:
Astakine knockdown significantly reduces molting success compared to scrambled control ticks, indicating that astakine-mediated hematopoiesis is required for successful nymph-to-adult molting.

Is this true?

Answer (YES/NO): YES